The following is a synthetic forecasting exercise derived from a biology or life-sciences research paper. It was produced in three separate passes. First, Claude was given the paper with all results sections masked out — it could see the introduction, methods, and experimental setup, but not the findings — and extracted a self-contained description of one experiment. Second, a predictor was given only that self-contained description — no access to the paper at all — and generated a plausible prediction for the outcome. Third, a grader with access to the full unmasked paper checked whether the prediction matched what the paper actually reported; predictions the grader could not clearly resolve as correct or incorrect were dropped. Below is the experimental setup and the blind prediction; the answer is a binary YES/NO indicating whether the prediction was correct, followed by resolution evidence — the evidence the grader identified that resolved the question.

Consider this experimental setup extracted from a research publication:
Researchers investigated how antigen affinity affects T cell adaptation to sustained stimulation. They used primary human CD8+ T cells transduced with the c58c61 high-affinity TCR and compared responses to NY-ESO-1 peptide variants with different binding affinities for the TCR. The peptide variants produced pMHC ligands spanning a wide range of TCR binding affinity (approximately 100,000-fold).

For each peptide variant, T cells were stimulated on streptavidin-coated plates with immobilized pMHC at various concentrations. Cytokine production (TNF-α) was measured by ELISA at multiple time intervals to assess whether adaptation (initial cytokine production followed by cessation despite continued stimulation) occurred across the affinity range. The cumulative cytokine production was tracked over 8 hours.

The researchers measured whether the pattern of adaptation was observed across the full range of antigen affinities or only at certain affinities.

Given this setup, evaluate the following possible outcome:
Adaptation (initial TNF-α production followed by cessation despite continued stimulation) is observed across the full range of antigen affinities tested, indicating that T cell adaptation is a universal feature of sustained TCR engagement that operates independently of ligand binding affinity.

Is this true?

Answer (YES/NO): YES